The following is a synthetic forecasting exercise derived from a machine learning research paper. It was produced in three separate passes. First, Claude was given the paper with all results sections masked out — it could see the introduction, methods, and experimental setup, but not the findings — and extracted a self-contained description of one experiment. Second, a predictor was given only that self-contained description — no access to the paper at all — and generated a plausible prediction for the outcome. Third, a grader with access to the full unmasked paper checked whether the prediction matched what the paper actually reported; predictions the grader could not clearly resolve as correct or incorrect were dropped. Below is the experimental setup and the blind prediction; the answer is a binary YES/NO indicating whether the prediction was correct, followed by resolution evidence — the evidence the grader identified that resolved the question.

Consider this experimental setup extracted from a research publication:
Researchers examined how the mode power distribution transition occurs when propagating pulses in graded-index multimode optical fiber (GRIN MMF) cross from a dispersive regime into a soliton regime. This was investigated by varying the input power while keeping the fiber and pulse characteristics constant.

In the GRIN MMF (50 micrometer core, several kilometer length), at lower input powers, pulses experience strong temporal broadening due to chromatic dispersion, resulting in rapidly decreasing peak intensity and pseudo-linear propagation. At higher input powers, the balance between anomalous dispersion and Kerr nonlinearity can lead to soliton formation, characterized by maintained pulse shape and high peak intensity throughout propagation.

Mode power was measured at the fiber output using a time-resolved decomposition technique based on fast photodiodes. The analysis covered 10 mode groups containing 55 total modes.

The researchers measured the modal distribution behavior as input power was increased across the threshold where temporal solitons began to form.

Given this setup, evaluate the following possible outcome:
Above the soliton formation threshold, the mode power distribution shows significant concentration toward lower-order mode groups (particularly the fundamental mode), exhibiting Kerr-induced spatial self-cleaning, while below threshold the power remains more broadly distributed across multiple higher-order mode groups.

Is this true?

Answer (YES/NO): YES